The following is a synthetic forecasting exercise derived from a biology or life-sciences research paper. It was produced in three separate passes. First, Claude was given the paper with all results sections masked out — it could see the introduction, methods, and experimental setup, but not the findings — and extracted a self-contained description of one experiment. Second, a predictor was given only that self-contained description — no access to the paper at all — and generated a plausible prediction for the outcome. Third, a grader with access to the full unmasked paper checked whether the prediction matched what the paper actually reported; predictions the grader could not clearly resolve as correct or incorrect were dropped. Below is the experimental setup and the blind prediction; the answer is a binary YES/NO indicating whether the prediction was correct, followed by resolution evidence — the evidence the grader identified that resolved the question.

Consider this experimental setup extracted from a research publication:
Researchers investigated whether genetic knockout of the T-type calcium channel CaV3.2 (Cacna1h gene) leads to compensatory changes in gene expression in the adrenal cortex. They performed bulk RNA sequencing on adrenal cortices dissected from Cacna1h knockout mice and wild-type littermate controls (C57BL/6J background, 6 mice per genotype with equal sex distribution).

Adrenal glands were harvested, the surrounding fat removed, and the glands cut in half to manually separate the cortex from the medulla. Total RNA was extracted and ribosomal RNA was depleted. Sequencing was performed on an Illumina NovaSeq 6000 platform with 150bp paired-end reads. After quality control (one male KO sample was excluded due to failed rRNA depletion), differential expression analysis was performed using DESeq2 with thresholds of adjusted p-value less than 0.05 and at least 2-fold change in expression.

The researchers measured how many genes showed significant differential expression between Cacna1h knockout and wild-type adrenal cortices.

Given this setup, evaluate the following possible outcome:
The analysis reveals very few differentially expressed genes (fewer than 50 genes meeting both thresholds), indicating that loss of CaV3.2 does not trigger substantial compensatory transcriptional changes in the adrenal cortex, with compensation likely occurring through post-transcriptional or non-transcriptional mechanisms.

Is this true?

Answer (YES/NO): YES